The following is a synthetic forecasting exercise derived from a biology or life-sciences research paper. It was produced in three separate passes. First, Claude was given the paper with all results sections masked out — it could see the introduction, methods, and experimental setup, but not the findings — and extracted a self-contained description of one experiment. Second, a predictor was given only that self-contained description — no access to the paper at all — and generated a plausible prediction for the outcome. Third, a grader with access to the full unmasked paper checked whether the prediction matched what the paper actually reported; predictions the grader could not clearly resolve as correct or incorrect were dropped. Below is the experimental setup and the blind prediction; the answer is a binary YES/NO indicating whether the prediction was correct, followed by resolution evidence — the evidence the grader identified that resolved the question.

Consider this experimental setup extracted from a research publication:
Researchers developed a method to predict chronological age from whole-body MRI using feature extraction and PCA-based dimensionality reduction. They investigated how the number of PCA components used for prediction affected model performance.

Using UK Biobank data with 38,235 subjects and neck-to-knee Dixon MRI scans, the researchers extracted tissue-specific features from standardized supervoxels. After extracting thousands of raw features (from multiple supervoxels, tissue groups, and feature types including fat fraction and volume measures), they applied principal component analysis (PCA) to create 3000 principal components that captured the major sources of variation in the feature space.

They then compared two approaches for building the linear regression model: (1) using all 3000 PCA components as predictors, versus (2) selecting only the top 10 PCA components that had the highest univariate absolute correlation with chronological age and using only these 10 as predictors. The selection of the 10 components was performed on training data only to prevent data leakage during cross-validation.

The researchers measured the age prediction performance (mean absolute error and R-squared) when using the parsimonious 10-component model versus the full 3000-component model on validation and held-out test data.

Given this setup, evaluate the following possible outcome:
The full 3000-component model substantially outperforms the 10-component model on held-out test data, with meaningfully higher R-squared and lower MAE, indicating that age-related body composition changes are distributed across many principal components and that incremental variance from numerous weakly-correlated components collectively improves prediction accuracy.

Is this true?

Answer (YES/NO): YES